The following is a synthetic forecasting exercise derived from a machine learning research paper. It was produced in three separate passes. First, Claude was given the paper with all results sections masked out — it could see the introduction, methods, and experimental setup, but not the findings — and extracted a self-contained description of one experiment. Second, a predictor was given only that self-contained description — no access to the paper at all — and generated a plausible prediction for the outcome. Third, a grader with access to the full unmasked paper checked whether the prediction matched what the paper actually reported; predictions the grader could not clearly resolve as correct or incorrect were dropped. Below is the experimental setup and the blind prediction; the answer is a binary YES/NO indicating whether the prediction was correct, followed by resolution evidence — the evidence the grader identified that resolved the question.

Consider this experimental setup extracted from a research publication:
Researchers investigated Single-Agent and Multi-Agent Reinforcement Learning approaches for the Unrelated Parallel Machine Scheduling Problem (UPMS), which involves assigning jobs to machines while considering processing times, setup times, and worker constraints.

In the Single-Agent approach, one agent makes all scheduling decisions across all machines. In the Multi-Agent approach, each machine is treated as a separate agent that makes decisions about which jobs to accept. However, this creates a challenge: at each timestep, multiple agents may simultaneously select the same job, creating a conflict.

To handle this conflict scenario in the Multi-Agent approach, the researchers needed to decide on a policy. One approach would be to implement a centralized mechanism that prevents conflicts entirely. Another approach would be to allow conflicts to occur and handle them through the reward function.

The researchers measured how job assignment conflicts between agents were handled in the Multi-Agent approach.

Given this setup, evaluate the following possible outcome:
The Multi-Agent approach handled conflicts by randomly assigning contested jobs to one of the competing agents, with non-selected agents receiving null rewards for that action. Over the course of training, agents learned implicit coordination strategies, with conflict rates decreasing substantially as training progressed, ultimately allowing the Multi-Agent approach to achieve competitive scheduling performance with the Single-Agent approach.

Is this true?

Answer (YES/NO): NO